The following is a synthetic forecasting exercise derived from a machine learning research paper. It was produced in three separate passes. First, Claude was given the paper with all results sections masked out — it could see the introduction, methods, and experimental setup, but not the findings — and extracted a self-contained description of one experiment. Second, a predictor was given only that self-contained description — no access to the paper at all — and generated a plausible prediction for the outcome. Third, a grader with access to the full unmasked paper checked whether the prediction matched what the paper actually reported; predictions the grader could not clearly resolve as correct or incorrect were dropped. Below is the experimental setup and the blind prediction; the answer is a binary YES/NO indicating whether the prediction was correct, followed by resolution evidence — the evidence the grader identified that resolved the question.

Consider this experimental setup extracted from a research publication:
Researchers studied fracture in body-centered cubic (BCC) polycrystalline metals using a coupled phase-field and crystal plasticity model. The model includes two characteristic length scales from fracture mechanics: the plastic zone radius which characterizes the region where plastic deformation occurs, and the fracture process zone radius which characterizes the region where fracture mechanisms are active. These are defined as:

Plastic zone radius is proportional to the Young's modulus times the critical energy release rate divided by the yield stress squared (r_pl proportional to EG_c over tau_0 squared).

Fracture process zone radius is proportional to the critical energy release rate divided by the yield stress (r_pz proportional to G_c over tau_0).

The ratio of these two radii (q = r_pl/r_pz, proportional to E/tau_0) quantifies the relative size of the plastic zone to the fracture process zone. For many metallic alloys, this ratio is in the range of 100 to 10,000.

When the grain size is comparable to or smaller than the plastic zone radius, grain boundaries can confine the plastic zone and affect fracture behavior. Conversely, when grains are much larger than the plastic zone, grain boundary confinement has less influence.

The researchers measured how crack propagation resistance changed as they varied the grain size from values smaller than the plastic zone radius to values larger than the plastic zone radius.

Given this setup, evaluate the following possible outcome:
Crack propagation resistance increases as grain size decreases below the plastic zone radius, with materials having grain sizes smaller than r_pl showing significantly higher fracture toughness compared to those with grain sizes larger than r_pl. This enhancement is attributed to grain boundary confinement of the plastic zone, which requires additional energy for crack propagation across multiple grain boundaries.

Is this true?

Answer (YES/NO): NO